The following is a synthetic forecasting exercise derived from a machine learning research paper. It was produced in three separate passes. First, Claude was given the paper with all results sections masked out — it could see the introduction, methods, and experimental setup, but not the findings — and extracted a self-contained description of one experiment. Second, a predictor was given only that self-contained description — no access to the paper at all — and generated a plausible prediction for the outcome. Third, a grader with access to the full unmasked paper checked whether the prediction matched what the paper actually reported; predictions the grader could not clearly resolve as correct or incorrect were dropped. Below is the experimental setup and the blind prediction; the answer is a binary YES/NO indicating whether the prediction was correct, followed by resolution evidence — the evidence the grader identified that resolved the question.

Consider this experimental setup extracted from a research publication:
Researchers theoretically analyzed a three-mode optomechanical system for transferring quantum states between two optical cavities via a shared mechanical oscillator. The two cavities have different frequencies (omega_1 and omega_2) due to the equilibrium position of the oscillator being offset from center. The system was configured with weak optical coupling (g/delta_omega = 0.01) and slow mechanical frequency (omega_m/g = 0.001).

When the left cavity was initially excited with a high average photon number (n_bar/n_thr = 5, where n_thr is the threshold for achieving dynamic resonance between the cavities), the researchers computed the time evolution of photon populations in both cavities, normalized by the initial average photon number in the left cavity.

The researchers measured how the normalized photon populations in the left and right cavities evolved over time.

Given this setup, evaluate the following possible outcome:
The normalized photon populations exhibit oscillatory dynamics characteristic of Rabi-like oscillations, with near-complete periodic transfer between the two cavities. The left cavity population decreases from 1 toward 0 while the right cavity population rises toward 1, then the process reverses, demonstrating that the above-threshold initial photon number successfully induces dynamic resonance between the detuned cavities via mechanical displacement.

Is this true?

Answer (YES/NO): YES